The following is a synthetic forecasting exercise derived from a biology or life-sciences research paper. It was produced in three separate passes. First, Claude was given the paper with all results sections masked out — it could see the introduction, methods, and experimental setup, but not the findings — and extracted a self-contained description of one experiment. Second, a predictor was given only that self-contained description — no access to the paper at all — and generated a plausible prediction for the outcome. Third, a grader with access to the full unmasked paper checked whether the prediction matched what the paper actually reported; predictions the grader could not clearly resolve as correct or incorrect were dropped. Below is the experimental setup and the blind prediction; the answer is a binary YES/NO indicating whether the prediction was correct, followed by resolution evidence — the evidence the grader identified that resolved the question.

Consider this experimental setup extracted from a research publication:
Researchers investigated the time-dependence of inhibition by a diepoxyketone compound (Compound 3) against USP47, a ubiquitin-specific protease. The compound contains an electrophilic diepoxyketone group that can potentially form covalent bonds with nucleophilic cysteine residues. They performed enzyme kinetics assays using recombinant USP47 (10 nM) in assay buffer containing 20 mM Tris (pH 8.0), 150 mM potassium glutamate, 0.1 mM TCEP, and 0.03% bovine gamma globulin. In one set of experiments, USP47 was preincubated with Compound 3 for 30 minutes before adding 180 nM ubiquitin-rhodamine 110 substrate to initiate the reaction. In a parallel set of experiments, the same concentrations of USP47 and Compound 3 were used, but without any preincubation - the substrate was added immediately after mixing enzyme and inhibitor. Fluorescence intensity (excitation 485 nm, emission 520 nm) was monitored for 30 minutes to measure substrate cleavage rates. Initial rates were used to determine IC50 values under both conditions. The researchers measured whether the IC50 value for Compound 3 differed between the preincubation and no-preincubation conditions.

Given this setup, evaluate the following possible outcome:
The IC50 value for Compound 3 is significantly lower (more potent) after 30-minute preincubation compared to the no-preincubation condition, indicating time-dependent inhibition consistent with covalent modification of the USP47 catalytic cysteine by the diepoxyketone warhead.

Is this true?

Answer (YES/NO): YES